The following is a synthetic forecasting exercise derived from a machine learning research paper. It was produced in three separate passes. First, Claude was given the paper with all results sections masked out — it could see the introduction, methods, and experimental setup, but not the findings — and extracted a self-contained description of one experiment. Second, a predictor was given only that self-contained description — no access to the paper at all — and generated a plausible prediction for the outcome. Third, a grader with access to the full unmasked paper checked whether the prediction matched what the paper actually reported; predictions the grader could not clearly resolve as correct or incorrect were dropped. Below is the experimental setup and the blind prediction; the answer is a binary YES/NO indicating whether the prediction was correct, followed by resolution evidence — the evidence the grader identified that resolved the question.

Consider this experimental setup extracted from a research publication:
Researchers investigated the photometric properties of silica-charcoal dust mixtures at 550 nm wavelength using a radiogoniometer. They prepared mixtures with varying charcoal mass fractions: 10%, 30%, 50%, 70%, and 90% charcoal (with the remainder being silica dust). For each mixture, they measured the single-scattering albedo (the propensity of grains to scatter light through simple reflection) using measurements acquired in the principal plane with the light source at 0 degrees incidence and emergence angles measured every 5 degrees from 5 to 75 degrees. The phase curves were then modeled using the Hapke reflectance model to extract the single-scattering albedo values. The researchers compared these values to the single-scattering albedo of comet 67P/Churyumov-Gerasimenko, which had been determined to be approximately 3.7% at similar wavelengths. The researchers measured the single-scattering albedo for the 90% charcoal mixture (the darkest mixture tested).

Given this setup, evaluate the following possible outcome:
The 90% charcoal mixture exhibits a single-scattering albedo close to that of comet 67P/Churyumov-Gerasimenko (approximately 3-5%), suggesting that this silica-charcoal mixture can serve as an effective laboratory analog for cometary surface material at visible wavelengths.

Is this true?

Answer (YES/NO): NO